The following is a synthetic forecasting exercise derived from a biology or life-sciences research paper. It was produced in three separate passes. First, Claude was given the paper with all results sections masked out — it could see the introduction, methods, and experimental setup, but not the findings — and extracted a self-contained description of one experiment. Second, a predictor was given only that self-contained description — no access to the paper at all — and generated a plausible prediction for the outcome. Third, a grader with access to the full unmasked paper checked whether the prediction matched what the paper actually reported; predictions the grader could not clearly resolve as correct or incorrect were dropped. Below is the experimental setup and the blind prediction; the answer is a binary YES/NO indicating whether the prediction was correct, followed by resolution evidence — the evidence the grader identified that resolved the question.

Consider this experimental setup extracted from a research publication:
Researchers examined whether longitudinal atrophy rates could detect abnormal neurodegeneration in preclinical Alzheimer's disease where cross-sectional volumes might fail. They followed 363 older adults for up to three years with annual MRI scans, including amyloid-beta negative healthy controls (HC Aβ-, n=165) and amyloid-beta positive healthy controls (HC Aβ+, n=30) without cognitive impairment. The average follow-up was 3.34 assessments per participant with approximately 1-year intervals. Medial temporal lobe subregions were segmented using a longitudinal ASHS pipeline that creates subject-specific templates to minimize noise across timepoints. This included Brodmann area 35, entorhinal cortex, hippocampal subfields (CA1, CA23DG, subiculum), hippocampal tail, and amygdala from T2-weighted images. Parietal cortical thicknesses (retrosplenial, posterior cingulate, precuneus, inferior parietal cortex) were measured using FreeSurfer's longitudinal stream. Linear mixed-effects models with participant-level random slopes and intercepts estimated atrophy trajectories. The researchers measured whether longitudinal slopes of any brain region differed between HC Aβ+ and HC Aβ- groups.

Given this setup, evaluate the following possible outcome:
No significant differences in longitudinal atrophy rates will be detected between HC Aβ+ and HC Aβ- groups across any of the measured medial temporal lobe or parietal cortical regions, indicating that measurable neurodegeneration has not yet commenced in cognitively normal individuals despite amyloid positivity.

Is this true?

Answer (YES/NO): NO